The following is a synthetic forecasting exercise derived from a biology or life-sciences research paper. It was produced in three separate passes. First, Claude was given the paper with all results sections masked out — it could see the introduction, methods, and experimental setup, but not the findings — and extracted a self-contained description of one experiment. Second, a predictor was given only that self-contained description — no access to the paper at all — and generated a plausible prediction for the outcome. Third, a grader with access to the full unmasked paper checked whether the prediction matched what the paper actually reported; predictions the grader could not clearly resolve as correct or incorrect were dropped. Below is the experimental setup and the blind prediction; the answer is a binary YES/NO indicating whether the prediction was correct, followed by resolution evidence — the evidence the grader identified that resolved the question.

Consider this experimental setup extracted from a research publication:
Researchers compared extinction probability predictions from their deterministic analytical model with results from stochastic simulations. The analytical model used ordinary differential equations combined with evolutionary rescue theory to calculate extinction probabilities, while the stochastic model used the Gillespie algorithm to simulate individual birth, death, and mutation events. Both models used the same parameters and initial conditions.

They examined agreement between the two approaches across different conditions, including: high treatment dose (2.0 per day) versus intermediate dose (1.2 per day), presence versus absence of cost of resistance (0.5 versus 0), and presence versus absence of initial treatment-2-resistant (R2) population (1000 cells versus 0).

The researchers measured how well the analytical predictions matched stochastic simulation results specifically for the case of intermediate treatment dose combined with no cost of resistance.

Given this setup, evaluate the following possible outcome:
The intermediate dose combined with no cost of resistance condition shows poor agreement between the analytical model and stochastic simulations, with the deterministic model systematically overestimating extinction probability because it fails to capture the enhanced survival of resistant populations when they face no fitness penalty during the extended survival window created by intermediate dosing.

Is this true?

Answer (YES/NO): NO